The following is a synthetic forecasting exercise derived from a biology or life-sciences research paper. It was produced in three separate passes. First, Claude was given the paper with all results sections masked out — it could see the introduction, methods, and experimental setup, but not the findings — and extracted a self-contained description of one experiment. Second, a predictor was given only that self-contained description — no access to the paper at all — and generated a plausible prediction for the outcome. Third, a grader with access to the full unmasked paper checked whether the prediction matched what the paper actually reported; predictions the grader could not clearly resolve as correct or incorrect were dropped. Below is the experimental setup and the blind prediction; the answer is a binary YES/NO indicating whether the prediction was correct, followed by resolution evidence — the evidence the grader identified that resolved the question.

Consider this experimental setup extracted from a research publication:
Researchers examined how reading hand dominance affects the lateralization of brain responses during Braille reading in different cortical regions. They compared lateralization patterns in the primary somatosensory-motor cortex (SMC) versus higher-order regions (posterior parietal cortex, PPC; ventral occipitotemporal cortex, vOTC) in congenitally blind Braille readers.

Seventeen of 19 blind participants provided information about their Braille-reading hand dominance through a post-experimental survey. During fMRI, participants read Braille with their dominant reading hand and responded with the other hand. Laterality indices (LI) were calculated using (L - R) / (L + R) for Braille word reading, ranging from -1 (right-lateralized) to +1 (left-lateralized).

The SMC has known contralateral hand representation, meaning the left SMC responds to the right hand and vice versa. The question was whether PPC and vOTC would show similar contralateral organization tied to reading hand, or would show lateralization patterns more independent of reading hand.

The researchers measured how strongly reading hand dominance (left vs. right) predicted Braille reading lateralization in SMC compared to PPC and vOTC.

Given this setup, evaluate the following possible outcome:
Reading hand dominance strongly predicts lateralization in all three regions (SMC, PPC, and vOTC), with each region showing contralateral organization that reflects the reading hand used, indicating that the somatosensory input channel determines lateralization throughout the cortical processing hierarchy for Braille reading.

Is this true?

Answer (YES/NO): NO